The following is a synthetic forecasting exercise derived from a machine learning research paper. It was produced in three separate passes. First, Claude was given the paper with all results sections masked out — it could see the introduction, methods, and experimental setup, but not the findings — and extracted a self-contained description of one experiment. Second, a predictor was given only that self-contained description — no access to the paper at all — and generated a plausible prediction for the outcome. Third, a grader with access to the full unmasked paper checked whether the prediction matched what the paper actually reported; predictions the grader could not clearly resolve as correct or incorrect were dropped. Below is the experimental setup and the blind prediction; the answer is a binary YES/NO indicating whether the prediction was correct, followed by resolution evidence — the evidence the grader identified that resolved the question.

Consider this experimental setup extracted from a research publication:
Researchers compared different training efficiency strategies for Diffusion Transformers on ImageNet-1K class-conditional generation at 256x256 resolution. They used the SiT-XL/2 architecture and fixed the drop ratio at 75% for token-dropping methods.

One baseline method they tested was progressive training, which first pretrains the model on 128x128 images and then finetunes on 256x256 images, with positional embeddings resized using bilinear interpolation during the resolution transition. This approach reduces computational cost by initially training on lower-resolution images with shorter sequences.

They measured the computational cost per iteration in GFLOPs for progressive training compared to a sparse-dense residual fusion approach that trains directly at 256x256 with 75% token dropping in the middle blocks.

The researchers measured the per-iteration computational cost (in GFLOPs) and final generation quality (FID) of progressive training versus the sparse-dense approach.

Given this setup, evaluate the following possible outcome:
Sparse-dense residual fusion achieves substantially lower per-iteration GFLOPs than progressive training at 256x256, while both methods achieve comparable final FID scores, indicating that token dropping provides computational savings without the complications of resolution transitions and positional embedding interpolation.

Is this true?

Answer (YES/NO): NO